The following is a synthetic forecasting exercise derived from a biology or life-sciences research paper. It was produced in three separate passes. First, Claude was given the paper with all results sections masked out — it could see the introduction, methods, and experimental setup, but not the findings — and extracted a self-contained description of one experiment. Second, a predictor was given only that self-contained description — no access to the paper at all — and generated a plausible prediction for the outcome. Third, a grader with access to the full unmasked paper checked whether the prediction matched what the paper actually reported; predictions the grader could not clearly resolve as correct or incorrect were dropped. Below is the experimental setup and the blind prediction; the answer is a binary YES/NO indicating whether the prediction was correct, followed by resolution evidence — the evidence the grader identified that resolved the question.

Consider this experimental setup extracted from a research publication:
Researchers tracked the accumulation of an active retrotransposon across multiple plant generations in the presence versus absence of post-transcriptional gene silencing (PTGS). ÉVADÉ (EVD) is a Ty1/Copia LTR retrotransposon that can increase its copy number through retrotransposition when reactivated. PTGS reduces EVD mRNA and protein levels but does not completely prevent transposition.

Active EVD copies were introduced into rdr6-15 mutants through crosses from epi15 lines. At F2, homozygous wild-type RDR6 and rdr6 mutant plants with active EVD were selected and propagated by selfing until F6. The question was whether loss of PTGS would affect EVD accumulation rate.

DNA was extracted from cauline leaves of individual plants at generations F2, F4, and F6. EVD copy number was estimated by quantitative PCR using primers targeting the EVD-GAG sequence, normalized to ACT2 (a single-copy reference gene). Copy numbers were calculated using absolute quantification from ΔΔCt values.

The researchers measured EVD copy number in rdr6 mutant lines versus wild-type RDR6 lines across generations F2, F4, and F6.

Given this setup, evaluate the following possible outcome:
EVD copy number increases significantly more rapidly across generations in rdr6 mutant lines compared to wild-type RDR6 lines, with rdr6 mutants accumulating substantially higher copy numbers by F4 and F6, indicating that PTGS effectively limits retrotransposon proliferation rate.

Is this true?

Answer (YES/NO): NO